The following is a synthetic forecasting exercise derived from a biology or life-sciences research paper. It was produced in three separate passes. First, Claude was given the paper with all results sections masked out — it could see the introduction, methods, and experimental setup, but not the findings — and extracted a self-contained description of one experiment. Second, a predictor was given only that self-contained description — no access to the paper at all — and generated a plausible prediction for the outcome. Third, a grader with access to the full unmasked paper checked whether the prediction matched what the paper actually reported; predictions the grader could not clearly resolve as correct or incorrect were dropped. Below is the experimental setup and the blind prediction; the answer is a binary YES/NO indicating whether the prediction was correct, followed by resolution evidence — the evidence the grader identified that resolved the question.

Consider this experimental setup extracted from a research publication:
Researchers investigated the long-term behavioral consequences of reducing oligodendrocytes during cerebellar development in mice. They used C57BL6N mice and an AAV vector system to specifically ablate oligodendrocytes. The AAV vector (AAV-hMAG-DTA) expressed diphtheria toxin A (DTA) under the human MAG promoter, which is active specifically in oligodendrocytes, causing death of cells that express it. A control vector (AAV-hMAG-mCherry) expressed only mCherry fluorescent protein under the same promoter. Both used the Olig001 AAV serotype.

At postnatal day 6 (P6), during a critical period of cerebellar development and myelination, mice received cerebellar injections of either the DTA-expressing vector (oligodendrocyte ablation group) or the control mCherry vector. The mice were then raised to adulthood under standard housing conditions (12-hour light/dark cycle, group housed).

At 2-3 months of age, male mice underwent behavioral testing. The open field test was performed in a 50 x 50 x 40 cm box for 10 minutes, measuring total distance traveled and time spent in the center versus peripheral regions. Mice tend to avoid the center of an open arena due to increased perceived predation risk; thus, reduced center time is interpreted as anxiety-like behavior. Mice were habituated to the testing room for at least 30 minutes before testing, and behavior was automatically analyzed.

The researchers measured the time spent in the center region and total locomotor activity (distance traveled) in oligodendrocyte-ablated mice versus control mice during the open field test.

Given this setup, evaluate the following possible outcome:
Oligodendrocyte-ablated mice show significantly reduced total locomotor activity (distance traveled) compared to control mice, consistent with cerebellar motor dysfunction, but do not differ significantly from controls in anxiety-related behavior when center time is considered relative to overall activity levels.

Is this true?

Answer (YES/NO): NO